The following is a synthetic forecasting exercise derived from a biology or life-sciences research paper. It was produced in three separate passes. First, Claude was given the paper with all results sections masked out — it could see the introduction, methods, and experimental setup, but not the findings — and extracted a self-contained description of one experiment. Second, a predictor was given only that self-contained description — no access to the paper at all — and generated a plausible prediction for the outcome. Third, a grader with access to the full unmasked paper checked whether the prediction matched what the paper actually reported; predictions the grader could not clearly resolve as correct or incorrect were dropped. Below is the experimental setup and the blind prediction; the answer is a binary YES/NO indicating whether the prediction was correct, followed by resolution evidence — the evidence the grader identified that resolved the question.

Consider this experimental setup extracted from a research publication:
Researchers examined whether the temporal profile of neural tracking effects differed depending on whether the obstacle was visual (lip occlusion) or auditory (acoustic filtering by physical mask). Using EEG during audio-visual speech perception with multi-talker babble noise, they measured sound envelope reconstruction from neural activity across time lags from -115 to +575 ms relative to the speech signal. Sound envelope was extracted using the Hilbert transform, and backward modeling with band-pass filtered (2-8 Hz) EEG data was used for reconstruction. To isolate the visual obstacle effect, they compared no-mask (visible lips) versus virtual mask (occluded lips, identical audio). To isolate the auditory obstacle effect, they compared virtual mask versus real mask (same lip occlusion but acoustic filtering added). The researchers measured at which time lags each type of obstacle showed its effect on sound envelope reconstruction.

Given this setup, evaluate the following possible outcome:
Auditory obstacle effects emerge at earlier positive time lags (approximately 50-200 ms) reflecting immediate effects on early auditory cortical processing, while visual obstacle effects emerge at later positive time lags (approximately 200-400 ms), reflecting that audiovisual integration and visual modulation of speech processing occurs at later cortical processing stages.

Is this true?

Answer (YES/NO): NO